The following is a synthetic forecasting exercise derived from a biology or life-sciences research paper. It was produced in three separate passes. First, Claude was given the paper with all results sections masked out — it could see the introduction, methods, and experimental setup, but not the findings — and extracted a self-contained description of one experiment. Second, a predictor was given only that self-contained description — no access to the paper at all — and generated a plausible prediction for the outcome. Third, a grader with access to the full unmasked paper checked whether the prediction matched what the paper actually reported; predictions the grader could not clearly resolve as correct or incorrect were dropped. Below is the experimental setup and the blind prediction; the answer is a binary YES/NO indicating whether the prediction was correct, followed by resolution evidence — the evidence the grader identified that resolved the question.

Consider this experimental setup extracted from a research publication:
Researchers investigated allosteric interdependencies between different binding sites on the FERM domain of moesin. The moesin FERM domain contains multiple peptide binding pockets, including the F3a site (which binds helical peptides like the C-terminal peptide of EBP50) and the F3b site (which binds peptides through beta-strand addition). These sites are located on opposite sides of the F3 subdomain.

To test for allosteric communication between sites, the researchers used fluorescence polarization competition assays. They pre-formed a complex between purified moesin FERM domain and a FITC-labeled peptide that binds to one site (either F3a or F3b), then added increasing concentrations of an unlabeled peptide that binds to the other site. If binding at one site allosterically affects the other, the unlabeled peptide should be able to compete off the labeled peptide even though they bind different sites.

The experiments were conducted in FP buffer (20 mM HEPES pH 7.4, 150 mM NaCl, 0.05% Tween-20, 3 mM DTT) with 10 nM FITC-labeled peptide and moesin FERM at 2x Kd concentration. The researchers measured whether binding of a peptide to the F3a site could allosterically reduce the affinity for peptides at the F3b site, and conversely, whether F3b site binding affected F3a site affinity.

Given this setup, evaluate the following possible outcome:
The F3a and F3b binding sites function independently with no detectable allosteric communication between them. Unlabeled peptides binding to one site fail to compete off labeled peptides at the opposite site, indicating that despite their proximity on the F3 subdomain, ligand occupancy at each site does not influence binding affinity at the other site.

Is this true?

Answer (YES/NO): NO